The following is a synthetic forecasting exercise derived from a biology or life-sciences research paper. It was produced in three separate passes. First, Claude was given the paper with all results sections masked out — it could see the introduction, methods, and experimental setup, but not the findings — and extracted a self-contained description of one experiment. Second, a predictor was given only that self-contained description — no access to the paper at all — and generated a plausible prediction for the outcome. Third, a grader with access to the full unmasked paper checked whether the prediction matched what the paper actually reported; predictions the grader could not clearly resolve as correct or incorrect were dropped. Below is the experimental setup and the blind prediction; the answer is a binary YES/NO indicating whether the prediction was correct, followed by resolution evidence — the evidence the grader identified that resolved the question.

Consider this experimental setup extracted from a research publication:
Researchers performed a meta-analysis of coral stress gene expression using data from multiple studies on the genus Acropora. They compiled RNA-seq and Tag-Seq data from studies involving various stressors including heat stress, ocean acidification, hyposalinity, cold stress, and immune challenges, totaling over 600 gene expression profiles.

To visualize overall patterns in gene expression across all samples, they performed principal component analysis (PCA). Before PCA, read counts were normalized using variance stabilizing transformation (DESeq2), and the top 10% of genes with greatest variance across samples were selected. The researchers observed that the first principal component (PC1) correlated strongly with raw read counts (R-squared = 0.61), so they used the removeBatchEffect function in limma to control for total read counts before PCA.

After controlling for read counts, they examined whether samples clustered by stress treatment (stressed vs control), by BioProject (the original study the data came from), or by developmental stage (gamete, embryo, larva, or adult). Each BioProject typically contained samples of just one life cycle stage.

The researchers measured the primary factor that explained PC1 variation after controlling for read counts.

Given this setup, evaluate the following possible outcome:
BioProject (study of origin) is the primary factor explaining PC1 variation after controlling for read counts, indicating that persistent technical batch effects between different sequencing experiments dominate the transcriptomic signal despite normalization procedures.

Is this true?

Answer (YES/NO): NO